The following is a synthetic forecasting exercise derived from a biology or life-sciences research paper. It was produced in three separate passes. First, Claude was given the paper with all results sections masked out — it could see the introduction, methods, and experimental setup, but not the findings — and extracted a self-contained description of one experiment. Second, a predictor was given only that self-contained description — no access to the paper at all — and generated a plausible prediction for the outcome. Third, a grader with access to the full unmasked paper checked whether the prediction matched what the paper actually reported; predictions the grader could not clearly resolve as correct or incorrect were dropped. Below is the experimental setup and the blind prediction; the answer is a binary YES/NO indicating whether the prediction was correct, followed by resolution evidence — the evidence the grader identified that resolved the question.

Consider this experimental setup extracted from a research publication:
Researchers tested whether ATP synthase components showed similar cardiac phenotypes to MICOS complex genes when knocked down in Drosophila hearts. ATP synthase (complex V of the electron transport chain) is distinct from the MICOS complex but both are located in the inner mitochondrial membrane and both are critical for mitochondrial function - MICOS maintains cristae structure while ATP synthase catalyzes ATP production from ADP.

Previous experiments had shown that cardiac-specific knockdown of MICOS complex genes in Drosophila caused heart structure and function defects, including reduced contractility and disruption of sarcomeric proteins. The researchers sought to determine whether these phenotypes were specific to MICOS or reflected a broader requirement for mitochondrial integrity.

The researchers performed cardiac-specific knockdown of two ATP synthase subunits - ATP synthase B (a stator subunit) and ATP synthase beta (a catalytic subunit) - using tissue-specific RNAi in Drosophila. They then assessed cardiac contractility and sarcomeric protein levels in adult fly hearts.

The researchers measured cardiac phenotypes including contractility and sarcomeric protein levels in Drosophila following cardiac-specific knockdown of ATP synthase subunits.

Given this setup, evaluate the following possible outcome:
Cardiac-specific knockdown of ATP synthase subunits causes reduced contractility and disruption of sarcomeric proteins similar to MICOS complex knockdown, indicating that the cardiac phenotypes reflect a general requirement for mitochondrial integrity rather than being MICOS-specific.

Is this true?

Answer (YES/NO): NO